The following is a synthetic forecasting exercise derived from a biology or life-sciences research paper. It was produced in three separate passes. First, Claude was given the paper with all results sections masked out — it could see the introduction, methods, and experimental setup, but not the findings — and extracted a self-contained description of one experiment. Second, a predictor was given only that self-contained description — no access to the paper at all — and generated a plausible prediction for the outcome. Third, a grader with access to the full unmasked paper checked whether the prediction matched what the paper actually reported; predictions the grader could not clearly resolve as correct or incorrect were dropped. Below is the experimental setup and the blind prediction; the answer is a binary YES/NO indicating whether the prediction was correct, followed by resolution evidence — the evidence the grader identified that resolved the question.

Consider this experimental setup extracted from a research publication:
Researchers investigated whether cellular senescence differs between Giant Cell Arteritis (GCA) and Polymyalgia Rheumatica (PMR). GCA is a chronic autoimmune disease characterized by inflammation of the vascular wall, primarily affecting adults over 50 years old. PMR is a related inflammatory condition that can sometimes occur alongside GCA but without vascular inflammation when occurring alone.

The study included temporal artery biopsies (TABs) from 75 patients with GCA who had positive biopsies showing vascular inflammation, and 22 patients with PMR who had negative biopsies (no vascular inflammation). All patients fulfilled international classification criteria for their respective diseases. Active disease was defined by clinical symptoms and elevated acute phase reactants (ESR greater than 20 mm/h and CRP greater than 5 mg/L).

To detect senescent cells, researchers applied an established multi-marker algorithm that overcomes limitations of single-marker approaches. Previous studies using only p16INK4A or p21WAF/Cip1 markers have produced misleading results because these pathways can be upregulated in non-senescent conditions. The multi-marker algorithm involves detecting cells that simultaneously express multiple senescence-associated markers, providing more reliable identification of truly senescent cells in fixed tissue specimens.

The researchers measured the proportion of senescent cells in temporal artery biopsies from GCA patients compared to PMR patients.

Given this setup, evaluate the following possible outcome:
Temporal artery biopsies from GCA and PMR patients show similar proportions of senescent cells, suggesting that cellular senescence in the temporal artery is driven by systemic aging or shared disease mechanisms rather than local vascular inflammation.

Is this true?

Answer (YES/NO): NO